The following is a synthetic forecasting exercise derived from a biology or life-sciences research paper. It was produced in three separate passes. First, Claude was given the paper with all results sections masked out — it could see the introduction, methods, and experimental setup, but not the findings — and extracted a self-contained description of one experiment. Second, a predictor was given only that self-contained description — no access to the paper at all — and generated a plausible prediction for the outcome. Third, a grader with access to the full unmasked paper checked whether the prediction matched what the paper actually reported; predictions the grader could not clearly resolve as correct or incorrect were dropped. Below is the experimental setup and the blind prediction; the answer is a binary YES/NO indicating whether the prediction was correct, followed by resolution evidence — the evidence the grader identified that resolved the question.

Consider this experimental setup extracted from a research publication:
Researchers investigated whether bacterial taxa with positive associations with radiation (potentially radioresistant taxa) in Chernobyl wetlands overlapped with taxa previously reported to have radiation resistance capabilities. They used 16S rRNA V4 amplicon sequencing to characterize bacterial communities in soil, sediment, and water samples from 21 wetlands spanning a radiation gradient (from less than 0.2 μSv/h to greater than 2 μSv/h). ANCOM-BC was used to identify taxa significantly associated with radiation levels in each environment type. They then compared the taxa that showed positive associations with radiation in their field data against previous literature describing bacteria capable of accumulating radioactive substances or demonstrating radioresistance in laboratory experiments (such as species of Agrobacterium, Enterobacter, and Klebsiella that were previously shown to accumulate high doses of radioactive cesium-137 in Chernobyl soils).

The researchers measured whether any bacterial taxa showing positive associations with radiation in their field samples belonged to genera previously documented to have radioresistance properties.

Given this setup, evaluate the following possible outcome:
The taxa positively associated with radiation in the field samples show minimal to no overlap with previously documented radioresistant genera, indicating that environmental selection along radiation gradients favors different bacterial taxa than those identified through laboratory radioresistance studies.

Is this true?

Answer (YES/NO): NO